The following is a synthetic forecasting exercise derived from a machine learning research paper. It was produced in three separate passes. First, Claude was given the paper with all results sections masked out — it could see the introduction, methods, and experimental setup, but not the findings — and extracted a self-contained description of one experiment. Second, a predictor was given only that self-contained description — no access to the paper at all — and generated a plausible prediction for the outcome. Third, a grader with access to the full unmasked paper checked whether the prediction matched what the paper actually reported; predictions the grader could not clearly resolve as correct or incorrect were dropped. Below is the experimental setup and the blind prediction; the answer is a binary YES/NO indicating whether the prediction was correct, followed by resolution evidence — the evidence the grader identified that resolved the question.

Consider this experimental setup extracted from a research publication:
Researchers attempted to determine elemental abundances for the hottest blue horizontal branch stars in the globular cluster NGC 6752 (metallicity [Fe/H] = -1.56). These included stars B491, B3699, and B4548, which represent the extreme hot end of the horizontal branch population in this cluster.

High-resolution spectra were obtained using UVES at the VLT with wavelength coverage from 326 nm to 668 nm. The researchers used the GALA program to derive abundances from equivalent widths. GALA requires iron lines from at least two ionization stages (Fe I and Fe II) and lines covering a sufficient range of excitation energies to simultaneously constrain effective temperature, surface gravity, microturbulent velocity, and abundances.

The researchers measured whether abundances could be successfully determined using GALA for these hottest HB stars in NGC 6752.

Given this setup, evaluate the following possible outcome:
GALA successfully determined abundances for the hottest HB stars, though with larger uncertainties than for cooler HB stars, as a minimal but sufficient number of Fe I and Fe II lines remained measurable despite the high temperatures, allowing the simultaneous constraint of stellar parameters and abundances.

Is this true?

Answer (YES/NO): NO